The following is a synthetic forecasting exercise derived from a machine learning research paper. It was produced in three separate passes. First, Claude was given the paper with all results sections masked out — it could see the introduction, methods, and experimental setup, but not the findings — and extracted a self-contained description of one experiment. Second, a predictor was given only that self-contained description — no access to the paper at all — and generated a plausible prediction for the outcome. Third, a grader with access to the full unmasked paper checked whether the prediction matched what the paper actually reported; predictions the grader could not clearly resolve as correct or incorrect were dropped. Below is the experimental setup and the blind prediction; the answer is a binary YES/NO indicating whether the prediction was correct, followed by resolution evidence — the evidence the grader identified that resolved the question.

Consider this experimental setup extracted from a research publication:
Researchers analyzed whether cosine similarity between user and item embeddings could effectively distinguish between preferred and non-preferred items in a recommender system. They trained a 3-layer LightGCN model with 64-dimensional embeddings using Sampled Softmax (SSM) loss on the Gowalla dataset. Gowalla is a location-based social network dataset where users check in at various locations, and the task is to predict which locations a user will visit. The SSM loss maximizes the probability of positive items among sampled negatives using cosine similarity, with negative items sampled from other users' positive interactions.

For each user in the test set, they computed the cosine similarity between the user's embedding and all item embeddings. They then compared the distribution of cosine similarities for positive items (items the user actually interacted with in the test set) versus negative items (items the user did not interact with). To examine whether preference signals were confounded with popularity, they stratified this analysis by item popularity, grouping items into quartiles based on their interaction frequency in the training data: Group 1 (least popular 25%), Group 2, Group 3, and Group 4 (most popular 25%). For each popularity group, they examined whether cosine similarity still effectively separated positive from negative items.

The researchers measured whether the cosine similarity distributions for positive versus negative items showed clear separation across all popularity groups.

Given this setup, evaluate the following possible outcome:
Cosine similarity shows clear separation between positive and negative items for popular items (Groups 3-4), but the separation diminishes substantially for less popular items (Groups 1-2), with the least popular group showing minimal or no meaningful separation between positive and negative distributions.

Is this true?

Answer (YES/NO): NO